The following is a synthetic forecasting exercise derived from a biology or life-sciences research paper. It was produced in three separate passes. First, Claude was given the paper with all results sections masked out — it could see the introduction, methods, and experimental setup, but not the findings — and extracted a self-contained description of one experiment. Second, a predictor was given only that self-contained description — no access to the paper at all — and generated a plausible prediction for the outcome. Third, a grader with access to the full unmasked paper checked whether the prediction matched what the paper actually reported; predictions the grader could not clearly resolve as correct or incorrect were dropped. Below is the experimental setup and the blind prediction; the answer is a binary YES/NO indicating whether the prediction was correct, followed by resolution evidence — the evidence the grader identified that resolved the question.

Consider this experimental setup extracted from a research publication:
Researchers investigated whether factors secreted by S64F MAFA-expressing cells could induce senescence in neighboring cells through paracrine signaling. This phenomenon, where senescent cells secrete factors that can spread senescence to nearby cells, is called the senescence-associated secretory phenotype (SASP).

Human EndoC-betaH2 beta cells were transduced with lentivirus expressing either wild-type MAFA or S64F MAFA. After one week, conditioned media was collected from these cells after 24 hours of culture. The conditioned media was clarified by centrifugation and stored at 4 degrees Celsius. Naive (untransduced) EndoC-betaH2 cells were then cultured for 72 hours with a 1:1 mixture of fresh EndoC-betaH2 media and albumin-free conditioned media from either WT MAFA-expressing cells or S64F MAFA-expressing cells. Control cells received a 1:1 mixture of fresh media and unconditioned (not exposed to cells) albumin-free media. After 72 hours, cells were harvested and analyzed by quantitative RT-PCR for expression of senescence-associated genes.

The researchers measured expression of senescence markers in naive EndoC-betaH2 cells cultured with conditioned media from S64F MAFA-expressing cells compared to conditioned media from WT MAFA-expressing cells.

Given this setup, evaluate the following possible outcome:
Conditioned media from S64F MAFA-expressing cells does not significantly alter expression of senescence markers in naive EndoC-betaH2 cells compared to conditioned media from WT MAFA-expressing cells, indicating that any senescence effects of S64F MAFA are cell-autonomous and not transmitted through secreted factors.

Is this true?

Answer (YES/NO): NO